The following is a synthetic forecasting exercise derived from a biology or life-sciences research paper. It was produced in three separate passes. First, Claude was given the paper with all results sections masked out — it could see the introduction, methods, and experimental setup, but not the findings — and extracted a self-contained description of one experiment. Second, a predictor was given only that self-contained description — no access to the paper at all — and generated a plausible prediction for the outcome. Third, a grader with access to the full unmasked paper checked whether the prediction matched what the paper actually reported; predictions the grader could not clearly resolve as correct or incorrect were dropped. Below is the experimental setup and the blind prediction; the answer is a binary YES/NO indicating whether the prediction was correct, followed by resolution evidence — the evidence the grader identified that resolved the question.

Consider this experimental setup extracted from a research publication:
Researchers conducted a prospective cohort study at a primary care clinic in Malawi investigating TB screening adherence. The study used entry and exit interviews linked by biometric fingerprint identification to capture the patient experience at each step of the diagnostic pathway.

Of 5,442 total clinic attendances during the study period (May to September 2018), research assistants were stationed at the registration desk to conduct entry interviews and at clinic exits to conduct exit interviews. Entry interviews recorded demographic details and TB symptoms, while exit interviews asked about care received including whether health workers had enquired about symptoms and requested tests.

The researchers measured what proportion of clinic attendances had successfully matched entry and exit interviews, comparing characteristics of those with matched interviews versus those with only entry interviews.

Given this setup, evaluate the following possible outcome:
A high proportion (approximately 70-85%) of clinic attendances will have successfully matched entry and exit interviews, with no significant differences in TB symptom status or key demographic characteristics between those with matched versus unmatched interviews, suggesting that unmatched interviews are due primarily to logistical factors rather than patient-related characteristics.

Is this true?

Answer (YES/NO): NO